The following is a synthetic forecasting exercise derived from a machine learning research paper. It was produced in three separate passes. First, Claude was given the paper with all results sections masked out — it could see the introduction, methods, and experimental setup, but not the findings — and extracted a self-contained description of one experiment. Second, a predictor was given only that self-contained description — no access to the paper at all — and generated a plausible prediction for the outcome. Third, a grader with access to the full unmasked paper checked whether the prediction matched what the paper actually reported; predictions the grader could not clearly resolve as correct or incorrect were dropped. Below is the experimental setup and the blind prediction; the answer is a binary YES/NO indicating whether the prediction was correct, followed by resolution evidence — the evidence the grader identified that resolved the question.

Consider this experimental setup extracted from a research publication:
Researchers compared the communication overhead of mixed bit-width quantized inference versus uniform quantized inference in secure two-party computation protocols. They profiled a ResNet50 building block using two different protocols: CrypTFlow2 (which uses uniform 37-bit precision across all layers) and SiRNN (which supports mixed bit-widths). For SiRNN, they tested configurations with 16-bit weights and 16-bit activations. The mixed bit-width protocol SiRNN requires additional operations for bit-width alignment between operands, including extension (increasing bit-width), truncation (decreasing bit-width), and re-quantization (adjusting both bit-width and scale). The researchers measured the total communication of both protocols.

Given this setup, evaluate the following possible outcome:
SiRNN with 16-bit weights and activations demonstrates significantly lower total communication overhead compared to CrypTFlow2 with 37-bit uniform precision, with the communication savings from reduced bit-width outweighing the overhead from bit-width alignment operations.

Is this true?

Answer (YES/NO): NO